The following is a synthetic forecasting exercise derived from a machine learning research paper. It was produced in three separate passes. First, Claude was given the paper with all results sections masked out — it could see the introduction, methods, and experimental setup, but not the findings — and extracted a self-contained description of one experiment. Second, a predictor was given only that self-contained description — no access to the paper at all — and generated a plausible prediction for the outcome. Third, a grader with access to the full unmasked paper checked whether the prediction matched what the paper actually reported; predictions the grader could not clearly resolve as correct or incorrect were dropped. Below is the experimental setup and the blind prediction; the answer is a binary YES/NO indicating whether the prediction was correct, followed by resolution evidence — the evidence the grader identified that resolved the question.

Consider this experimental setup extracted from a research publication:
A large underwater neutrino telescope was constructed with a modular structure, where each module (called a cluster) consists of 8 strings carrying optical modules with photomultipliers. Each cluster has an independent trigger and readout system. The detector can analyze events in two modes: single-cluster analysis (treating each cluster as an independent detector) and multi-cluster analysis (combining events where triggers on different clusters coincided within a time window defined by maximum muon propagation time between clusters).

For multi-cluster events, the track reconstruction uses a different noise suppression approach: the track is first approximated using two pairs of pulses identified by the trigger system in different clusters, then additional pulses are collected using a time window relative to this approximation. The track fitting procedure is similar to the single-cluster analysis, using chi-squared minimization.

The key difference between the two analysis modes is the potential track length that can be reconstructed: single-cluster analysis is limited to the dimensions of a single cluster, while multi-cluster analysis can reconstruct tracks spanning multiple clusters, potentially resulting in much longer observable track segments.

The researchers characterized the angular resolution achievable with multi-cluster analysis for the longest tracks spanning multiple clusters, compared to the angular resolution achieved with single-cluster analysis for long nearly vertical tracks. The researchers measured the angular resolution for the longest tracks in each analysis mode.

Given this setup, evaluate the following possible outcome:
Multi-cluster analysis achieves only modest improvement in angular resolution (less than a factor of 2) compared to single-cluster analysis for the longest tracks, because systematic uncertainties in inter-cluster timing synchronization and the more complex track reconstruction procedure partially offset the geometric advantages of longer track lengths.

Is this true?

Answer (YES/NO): NO